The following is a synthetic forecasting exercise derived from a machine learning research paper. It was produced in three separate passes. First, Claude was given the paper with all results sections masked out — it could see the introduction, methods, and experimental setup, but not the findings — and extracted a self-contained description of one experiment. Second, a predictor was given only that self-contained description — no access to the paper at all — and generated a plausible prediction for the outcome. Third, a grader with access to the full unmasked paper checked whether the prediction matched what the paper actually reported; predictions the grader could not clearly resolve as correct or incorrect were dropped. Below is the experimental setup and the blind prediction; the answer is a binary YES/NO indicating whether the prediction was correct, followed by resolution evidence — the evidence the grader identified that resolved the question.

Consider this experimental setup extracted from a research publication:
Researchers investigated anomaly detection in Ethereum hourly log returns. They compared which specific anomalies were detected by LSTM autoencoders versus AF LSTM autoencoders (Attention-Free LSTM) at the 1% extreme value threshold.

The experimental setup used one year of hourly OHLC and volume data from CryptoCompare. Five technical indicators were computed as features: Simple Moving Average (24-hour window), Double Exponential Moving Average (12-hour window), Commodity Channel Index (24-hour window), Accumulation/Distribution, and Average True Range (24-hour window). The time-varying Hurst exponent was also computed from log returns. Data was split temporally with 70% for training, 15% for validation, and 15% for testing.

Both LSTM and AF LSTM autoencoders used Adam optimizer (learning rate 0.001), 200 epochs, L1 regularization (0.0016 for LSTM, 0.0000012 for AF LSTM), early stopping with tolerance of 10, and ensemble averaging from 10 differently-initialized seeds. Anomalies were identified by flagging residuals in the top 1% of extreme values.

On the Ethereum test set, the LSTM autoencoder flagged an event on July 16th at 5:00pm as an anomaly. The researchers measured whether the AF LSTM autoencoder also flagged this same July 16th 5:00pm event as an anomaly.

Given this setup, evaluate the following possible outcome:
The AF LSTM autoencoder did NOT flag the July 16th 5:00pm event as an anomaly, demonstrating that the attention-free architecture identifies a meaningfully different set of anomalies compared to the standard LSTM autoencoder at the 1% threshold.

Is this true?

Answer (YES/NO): YES